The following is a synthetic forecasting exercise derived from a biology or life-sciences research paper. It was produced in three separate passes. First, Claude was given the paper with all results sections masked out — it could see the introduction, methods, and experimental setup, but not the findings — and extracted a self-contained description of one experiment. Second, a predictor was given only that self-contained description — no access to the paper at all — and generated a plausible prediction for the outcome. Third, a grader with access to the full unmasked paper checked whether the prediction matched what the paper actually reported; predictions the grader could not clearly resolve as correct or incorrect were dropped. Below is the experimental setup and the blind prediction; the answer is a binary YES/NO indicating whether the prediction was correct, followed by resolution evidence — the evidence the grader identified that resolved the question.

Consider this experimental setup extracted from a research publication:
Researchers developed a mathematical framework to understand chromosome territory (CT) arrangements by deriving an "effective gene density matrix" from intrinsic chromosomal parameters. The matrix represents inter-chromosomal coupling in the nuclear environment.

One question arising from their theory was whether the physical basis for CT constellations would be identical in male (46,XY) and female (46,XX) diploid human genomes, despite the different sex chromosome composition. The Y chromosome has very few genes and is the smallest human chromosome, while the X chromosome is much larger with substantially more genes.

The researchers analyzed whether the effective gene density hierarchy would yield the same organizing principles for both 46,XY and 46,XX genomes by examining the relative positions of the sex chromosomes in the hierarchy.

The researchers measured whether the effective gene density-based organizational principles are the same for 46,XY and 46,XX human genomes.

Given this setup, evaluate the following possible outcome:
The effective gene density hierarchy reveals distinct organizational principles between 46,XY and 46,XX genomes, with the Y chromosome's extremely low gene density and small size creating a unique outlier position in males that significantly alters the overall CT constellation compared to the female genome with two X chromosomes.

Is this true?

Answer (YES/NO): NO